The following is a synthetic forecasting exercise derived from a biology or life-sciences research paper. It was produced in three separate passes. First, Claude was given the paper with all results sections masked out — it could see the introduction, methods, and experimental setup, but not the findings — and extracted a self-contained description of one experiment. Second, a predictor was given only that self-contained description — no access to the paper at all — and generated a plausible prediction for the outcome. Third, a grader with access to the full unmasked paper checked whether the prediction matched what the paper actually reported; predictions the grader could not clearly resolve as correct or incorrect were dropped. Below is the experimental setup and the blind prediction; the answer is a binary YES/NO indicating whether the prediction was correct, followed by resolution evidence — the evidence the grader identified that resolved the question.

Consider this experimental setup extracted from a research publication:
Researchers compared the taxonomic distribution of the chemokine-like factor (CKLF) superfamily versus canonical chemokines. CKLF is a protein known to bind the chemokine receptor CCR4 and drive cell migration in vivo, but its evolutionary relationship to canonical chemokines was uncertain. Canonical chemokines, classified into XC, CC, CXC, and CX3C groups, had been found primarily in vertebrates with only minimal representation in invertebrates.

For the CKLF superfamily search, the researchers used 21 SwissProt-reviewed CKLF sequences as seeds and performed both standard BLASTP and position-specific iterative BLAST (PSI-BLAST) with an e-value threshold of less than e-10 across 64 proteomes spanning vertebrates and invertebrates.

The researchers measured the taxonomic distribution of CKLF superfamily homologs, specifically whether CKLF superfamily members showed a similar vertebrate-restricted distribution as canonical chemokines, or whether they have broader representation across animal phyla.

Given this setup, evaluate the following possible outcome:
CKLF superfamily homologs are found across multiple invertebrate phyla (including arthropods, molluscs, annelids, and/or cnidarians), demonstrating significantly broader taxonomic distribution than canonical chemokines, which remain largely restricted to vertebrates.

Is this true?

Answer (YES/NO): YES